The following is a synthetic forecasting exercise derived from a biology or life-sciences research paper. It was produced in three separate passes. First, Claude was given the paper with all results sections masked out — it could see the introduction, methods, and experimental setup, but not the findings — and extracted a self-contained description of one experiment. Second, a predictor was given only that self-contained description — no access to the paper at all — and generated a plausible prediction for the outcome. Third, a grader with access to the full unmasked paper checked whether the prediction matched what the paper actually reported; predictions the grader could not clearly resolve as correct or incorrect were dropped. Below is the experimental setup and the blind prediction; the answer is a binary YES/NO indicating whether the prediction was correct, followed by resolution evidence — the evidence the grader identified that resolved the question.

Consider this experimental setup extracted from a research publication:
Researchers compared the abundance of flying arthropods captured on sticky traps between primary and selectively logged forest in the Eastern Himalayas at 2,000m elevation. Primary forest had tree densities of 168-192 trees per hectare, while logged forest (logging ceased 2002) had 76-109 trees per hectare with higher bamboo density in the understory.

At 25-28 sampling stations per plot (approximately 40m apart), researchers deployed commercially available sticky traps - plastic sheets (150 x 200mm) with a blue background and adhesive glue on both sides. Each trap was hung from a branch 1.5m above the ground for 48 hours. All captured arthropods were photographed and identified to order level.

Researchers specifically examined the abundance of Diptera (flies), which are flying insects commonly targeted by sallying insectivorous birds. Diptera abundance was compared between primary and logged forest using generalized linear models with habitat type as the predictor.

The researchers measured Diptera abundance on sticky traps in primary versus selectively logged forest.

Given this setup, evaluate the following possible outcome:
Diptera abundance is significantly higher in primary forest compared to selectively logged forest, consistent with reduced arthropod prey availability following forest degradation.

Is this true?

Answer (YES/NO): NO